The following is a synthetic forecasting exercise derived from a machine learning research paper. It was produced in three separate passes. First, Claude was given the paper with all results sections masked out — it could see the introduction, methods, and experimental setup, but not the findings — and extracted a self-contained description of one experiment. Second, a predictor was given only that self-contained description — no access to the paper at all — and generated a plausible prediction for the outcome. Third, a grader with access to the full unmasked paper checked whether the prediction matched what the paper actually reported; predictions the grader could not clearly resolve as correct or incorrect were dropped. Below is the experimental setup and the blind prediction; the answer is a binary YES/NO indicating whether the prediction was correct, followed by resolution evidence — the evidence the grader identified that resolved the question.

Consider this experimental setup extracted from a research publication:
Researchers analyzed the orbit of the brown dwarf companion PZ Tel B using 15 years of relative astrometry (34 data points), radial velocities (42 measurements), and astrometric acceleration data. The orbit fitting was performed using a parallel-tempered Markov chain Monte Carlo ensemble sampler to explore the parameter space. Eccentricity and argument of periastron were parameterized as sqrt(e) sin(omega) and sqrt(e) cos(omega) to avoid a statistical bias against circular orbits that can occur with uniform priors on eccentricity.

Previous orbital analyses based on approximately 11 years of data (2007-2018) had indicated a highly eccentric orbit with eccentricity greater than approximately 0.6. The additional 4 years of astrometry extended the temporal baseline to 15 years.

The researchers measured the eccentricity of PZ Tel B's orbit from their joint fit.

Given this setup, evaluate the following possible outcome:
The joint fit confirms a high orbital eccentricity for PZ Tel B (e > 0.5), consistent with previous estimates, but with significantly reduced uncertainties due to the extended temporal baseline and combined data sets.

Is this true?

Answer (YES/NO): NO